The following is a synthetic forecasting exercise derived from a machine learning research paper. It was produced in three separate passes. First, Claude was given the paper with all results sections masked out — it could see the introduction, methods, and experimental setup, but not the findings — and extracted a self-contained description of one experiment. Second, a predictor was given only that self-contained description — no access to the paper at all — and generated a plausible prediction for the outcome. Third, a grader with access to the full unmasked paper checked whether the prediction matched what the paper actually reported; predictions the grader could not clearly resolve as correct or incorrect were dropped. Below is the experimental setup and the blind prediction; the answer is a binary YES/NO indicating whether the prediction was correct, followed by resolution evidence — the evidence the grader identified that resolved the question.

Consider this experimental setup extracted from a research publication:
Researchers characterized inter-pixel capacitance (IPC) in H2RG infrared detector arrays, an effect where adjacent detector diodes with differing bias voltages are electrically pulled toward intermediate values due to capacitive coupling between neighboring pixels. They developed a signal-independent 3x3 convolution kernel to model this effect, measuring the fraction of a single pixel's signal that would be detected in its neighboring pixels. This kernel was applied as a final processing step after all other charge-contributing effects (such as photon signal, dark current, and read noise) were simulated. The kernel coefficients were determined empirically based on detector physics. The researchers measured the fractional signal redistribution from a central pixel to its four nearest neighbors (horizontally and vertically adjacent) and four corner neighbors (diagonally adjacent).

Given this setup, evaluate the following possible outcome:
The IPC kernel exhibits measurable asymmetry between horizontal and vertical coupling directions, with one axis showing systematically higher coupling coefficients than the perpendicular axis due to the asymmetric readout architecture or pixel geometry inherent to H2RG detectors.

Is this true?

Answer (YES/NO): NO